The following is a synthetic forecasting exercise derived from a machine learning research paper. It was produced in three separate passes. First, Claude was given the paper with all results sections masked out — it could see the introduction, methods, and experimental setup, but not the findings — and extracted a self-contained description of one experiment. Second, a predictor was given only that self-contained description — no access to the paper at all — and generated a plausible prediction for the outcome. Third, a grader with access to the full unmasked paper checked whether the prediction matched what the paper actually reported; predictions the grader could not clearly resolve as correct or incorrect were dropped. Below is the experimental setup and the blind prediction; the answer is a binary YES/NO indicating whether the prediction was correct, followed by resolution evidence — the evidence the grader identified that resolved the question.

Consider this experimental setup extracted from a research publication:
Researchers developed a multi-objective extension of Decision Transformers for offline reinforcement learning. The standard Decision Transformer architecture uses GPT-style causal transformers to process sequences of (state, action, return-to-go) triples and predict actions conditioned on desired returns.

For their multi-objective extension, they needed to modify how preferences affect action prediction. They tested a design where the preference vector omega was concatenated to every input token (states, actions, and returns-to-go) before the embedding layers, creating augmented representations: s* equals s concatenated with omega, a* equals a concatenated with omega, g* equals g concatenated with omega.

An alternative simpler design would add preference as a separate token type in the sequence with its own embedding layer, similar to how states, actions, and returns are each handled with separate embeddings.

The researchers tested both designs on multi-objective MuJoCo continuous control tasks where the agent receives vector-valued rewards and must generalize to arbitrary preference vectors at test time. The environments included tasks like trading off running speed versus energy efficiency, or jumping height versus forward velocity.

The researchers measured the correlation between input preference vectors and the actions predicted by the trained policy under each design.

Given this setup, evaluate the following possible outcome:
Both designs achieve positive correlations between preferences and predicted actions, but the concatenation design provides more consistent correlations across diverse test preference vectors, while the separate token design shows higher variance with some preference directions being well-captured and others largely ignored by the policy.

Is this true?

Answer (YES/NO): NO